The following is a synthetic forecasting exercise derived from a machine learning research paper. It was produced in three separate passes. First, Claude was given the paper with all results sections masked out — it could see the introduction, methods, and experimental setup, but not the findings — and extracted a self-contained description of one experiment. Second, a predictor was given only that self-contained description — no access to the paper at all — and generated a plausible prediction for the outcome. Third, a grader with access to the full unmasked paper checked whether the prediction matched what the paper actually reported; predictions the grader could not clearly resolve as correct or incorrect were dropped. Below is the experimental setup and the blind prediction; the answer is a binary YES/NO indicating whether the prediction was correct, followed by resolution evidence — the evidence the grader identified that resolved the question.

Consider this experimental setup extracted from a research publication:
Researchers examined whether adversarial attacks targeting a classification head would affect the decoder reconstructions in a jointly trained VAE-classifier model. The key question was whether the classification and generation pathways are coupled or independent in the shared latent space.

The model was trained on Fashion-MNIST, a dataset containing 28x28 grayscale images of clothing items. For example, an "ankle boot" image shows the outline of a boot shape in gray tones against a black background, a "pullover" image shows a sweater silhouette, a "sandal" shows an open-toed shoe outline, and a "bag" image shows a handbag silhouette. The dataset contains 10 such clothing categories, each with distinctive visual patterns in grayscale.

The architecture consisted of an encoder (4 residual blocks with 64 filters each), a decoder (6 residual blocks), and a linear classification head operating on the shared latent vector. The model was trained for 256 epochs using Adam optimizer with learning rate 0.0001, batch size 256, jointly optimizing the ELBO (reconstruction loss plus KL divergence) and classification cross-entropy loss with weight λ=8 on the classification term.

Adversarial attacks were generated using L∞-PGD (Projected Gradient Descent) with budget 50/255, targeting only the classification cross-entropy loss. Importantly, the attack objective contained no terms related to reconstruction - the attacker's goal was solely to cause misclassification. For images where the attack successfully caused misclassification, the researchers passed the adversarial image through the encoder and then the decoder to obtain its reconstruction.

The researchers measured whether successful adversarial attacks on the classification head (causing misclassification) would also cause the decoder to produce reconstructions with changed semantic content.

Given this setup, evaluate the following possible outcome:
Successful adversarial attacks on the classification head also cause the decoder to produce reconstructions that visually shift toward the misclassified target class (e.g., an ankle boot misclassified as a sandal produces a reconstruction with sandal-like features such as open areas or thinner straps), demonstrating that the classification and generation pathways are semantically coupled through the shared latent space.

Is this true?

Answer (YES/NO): YES